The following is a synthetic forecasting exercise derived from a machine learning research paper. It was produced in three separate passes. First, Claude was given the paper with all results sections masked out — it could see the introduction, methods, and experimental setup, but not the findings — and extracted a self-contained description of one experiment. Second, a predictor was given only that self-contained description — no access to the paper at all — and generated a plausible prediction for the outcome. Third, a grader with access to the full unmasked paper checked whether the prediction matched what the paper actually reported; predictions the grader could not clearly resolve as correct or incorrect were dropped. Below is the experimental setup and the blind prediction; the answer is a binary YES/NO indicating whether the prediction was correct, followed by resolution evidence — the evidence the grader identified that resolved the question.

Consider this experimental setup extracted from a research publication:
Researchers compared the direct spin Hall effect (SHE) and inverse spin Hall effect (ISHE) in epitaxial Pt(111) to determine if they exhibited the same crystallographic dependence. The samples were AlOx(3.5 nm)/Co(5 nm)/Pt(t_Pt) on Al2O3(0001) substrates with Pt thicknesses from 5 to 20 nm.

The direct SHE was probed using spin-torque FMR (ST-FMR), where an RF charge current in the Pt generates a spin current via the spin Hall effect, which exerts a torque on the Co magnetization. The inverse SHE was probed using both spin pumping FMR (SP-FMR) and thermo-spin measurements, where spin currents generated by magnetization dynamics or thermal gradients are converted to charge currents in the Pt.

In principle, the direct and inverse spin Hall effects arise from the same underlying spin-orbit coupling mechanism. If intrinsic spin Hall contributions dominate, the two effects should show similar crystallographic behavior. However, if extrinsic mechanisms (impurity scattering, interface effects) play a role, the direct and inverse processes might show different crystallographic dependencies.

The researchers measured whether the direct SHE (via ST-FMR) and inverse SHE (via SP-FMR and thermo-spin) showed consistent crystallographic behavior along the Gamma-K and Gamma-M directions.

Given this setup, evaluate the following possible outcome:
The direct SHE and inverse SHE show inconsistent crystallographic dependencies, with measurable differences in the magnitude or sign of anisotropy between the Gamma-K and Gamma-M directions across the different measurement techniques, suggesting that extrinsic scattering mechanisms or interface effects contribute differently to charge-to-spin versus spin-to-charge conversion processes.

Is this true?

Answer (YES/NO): NO